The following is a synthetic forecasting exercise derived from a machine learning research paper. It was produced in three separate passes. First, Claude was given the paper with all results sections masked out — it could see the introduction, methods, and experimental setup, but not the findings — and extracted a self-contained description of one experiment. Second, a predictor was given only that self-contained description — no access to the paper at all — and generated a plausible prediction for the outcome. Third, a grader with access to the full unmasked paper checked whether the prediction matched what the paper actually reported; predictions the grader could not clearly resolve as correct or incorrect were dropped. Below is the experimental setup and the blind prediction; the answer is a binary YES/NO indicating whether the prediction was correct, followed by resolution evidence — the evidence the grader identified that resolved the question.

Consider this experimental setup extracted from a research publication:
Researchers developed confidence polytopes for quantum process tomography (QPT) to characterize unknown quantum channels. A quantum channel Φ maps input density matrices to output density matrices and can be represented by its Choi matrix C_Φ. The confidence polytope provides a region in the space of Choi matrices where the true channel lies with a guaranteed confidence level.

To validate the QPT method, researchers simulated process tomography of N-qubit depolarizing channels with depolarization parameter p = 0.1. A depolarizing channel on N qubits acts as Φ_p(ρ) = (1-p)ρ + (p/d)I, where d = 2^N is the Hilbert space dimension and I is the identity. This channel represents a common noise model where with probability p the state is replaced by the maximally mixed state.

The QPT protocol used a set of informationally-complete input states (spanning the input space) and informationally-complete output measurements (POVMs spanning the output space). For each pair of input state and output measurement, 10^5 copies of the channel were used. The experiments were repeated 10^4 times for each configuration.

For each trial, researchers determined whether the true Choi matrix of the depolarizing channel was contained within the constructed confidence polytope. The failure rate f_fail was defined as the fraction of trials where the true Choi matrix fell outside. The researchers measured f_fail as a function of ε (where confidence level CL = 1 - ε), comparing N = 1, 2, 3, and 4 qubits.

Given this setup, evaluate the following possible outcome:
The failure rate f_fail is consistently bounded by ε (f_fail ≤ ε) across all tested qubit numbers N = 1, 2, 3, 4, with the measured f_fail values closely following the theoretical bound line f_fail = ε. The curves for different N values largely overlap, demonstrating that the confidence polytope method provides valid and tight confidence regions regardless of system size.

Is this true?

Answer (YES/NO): NO